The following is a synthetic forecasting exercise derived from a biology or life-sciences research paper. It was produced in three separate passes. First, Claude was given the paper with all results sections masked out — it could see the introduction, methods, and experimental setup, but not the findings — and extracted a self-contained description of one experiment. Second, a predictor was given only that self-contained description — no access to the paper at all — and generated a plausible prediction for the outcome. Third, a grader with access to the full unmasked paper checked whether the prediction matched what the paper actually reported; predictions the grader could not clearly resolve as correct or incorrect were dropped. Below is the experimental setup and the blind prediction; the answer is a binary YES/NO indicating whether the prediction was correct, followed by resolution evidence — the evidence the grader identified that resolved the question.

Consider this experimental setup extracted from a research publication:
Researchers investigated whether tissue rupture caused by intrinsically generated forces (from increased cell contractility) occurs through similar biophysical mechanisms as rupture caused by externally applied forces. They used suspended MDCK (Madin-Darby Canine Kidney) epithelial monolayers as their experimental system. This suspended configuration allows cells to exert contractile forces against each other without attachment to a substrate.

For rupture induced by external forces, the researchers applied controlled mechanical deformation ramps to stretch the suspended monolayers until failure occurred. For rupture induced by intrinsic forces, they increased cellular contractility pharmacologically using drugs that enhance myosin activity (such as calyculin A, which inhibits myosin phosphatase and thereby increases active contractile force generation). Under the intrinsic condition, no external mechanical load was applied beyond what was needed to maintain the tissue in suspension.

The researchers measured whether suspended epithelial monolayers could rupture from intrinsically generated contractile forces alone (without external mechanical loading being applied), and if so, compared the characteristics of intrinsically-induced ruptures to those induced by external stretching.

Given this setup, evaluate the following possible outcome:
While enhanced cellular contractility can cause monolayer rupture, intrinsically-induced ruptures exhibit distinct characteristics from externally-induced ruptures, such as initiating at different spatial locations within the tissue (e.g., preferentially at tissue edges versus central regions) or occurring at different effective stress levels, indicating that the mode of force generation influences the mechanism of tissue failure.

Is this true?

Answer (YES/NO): YES